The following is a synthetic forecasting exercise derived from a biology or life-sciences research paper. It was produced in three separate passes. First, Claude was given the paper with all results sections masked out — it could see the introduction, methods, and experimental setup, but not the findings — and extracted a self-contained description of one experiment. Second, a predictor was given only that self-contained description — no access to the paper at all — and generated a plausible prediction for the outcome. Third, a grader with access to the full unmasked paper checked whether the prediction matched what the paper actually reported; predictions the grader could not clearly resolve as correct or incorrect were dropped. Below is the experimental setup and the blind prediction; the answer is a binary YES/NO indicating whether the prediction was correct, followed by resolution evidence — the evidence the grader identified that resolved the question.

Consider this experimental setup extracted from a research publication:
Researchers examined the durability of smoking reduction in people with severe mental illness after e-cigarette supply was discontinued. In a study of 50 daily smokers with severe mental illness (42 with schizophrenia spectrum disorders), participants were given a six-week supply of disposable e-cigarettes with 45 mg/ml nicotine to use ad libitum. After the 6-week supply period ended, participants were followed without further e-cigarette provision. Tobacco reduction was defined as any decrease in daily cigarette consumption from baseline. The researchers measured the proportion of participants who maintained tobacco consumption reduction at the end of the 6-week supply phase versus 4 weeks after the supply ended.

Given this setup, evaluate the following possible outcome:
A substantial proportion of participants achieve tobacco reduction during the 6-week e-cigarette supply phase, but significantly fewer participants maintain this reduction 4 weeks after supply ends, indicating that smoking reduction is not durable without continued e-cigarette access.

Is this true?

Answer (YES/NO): YES